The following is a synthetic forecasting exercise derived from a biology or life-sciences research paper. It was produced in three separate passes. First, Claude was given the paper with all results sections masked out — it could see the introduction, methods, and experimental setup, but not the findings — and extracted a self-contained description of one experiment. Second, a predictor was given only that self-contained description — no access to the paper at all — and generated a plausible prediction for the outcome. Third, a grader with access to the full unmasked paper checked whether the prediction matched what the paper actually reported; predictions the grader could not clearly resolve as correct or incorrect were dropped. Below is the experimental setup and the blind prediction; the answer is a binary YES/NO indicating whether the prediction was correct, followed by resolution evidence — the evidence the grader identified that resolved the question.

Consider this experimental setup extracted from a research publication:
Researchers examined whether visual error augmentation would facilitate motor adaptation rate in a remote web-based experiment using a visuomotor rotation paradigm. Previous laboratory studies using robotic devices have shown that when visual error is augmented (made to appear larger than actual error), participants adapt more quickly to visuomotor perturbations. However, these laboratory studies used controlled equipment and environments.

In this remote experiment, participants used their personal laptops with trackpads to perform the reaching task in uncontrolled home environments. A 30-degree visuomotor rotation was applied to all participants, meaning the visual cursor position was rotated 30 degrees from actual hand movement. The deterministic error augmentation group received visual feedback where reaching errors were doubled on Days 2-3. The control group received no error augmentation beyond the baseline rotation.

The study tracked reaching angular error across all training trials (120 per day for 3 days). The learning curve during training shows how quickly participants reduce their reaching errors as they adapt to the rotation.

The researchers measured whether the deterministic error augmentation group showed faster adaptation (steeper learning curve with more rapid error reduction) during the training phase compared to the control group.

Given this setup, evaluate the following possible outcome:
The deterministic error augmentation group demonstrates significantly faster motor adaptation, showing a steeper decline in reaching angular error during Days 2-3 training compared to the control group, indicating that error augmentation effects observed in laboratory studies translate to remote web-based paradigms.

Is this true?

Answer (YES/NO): NO